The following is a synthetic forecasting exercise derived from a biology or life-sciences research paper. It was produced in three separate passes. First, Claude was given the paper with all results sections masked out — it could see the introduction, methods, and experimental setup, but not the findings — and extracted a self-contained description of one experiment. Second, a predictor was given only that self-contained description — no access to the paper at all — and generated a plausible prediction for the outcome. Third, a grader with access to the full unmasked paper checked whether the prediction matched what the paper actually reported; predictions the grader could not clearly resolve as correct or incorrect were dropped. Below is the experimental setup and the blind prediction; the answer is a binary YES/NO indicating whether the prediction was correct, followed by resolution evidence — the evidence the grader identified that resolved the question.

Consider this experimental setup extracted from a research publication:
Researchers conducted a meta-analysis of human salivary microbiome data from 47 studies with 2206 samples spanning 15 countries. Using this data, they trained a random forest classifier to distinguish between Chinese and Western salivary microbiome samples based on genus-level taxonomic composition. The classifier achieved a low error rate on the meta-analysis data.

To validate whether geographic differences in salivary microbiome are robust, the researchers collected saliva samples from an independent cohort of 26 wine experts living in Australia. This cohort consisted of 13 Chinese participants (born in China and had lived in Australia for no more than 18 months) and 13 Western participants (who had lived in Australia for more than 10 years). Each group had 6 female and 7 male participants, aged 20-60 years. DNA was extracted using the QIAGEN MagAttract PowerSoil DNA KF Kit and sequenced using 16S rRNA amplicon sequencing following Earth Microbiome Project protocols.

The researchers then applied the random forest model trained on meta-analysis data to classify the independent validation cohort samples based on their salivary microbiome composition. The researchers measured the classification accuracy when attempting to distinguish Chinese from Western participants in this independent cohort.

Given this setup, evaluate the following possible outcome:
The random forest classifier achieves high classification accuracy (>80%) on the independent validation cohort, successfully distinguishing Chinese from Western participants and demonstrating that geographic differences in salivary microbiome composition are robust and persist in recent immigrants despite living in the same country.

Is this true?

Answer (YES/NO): NO